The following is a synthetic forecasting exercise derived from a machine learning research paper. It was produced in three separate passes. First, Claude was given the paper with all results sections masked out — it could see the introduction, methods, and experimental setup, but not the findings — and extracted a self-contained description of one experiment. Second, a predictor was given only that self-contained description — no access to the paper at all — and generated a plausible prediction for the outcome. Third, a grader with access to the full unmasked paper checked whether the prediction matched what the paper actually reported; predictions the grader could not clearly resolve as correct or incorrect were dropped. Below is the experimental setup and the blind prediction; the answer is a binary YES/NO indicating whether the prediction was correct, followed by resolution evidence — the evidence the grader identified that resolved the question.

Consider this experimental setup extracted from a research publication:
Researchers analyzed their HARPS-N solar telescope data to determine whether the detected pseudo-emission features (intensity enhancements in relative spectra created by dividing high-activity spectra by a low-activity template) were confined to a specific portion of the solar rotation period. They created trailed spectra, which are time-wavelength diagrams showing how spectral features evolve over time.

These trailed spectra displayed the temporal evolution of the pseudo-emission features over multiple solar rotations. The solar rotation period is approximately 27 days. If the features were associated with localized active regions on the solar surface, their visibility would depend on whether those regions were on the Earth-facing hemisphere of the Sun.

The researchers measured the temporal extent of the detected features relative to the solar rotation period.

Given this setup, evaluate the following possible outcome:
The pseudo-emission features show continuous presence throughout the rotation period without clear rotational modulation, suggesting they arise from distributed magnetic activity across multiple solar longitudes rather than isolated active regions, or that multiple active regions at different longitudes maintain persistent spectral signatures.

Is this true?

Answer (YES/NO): NO